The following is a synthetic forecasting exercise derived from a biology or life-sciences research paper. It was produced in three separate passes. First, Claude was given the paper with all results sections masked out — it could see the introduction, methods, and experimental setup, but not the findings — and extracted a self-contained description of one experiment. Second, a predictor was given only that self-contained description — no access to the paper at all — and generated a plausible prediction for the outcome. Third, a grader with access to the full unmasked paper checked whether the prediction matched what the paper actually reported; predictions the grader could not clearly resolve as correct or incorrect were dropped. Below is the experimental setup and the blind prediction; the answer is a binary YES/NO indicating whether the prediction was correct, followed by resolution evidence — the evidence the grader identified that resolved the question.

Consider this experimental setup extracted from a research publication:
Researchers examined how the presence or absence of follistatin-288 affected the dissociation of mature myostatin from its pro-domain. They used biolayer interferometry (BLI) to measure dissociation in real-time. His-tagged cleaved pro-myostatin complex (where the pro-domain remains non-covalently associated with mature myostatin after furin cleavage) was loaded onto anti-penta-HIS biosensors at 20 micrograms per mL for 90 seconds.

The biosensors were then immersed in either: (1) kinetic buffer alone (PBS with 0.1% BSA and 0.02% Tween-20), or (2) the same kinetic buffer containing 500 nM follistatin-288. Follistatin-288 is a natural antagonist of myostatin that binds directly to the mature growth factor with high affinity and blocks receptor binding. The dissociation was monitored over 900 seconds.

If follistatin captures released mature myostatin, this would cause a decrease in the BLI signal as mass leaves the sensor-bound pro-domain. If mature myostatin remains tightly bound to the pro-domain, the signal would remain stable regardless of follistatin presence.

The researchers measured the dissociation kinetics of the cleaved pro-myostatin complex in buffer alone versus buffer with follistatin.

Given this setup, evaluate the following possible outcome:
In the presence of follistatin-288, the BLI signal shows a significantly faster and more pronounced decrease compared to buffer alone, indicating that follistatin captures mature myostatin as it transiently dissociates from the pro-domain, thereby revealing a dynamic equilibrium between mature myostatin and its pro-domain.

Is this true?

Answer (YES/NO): NO